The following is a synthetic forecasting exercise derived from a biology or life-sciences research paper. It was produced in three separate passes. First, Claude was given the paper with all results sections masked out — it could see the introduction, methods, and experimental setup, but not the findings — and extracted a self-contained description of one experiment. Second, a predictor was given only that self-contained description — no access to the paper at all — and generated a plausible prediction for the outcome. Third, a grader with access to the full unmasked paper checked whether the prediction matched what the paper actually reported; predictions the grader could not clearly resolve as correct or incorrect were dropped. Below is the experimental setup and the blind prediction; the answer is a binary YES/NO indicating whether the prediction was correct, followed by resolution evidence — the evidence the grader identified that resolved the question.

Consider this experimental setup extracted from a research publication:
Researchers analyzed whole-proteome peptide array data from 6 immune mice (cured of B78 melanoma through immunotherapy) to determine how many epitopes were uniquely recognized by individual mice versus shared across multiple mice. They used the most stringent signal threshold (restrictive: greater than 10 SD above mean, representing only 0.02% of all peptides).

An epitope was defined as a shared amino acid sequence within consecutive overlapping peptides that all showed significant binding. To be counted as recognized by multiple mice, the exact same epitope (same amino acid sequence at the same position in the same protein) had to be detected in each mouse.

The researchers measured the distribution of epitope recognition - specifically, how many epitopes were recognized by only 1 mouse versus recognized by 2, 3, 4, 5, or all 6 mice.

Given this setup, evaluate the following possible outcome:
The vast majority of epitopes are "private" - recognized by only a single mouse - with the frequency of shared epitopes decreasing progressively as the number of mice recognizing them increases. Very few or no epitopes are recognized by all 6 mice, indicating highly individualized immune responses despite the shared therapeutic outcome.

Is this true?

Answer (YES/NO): YES